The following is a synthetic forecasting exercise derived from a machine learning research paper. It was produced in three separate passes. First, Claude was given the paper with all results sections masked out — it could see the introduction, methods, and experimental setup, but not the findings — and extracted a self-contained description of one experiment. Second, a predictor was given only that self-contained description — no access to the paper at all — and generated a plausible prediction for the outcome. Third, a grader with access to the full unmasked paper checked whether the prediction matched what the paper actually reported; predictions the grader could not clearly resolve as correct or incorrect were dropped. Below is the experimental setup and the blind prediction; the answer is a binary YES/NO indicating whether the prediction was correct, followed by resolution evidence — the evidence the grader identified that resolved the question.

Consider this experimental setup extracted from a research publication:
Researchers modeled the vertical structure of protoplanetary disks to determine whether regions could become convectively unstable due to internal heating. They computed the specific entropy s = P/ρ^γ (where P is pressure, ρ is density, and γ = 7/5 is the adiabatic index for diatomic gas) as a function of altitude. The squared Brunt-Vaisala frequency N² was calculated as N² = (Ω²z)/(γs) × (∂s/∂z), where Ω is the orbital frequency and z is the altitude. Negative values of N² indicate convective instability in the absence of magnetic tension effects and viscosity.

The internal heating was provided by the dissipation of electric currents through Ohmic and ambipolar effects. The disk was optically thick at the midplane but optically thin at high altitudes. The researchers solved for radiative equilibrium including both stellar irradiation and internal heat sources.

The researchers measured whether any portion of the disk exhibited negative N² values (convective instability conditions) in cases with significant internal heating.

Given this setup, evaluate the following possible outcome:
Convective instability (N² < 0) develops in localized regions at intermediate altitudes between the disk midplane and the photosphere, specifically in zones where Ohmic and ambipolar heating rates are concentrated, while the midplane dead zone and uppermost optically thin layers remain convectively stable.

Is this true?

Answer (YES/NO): NO